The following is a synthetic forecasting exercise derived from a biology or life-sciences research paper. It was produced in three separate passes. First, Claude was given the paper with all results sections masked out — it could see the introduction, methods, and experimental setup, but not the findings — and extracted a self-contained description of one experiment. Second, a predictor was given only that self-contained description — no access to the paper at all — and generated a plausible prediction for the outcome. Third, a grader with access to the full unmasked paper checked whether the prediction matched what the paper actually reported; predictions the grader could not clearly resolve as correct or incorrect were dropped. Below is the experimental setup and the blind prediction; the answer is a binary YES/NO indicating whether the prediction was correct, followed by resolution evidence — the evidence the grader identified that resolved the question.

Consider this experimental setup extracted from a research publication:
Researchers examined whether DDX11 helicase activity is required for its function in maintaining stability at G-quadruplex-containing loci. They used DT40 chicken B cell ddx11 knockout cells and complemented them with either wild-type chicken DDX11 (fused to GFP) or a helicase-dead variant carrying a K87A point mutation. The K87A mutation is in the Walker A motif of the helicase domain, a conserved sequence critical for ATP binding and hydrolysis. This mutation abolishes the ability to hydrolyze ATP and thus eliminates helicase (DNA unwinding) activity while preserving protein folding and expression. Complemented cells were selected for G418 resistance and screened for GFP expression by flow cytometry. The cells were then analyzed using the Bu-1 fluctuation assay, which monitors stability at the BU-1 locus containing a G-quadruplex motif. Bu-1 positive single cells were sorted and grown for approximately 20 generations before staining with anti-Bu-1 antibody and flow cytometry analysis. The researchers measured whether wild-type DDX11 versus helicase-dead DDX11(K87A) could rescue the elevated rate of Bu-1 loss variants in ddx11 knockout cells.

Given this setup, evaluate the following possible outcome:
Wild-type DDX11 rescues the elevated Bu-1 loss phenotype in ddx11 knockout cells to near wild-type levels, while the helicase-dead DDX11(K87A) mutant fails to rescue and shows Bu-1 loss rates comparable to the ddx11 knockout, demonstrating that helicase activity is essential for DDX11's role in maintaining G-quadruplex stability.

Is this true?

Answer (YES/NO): YES